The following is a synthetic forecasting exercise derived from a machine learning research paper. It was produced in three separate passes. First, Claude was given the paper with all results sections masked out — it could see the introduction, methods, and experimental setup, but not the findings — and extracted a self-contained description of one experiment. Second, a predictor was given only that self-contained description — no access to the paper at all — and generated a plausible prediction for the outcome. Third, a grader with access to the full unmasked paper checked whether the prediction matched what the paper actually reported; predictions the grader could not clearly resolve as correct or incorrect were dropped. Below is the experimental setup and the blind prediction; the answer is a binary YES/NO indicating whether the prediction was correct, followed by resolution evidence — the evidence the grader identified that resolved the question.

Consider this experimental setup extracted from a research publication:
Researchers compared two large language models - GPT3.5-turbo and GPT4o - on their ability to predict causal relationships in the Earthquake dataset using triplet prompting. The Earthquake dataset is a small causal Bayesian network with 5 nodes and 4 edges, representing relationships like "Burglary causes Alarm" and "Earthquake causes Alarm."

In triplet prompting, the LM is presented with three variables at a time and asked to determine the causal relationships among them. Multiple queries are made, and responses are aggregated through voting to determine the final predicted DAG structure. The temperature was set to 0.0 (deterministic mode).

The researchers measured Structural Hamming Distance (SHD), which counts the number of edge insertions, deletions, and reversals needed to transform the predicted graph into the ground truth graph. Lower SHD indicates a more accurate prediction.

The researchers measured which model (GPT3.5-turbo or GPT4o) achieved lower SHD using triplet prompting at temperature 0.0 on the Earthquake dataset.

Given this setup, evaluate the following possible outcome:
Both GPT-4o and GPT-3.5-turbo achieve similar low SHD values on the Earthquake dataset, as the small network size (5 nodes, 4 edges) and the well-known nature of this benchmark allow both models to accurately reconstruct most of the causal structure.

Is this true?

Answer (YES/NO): NO